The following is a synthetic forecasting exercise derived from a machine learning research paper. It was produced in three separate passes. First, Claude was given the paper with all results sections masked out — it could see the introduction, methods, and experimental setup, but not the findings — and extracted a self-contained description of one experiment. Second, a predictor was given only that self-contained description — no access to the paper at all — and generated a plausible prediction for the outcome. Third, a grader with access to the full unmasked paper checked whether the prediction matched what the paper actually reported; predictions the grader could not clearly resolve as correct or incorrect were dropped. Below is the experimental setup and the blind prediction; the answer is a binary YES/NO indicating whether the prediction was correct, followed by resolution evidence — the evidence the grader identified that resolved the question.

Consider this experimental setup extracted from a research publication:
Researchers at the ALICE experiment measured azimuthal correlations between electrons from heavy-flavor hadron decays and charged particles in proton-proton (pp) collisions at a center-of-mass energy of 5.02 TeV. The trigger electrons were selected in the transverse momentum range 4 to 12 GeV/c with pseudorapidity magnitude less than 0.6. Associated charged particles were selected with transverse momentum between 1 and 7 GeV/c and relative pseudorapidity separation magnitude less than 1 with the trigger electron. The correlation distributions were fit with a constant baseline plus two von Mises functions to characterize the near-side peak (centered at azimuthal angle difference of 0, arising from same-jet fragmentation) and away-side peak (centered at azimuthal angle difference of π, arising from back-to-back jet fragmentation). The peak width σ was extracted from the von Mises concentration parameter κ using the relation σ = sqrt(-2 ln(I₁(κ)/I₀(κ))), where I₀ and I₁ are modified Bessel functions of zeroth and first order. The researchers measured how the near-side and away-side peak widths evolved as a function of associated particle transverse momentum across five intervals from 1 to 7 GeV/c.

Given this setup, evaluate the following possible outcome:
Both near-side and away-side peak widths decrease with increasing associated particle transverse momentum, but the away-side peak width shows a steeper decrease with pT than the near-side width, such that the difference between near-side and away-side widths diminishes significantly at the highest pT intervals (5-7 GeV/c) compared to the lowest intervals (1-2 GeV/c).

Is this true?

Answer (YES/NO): NO